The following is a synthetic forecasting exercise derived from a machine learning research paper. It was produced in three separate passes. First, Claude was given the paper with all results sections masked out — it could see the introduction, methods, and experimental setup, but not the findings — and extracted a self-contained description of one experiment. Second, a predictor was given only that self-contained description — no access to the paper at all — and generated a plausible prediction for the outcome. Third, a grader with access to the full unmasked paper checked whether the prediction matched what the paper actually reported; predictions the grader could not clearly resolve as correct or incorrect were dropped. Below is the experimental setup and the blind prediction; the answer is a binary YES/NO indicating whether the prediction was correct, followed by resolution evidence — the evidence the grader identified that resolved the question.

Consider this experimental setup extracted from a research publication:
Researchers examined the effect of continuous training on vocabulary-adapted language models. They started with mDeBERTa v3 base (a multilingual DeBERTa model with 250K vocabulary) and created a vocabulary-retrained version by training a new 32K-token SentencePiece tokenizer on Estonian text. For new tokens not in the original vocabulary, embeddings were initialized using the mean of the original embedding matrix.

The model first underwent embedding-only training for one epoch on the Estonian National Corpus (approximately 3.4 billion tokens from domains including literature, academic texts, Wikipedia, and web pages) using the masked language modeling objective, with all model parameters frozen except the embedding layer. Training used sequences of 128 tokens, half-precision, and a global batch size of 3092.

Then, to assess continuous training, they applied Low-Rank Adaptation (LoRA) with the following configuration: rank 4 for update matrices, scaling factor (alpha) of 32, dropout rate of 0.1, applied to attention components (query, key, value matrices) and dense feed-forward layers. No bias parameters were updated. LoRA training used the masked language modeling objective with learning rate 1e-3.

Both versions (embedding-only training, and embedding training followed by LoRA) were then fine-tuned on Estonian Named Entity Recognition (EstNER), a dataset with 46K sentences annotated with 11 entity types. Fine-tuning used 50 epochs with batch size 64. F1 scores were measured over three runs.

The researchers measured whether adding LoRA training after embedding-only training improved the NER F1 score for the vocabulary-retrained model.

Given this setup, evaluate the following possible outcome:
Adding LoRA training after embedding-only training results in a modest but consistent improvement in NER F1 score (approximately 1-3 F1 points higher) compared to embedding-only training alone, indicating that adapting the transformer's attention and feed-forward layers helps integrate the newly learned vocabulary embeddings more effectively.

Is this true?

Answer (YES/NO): YES